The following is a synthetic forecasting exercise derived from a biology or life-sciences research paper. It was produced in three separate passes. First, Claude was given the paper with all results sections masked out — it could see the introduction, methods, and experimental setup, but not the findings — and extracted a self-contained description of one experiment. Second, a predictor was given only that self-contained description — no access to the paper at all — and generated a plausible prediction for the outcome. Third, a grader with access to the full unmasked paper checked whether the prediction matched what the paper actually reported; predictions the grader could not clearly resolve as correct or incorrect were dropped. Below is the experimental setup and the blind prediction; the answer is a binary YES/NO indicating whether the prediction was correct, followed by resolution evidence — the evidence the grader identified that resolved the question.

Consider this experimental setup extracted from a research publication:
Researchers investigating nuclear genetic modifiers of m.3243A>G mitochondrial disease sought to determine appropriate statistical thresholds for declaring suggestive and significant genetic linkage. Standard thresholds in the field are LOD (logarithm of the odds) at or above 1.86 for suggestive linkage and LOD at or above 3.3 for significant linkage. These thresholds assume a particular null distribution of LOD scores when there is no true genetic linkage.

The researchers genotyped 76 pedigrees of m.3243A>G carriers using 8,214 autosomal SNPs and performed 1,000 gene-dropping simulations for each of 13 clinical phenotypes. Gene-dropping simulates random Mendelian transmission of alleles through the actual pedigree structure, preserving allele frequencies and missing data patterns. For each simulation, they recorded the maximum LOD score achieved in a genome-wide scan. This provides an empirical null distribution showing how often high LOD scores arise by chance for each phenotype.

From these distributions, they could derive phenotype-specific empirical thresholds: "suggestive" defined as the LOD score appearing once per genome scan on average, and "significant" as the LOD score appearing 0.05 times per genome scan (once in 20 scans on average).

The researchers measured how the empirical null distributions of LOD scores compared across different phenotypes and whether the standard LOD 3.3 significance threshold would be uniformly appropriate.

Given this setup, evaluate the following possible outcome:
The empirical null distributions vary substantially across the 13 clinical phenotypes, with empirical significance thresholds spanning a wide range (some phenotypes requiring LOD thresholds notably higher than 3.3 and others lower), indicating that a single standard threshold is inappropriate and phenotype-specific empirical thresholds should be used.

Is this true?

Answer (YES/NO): YES